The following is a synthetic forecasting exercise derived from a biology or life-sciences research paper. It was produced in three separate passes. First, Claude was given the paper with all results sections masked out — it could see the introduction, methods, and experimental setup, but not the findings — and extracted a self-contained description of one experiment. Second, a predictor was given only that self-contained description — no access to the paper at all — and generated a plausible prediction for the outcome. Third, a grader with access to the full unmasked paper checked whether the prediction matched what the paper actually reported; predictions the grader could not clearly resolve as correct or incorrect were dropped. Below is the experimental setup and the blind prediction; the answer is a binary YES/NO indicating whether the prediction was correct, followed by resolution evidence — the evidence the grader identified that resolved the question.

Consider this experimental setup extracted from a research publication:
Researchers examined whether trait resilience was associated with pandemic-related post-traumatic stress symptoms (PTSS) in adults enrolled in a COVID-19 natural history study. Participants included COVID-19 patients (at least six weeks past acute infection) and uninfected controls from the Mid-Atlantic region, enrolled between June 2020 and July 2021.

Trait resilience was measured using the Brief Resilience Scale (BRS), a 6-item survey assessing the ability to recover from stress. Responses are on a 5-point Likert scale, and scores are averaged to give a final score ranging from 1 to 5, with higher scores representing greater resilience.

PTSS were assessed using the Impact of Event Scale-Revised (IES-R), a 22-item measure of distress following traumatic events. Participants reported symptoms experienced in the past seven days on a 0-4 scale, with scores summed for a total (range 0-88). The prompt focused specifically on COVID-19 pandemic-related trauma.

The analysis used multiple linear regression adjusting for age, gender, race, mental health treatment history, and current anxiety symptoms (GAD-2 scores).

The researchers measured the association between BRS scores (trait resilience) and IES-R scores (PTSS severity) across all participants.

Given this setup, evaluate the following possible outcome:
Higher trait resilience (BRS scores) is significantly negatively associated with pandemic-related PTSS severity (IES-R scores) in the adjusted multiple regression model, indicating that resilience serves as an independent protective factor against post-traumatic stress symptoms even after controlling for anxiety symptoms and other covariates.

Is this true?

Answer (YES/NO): YES